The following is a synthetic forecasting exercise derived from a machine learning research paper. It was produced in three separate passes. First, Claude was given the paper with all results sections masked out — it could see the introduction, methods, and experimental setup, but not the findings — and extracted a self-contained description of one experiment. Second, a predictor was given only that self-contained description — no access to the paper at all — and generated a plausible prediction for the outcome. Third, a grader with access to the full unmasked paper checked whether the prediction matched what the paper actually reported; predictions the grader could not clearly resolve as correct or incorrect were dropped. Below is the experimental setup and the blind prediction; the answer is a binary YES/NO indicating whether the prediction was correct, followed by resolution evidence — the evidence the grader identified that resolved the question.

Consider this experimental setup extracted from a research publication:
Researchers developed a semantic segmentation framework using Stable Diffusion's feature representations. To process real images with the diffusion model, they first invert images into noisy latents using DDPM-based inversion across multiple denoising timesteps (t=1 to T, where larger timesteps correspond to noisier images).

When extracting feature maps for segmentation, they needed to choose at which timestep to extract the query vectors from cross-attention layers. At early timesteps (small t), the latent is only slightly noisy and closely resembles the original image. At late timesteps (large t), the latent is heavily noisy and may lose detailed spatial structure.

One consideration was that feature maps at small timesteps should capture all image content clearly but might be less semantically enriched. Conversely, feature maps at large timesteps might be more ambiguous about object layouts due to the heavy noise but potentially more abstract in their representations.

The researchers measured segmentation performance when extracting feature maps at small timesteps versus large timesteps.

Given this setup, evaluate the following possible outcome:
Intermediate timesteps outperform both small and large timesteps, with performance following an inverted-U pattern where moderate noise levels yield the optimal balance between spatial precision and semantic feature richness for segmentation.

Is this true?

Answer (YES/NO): NO